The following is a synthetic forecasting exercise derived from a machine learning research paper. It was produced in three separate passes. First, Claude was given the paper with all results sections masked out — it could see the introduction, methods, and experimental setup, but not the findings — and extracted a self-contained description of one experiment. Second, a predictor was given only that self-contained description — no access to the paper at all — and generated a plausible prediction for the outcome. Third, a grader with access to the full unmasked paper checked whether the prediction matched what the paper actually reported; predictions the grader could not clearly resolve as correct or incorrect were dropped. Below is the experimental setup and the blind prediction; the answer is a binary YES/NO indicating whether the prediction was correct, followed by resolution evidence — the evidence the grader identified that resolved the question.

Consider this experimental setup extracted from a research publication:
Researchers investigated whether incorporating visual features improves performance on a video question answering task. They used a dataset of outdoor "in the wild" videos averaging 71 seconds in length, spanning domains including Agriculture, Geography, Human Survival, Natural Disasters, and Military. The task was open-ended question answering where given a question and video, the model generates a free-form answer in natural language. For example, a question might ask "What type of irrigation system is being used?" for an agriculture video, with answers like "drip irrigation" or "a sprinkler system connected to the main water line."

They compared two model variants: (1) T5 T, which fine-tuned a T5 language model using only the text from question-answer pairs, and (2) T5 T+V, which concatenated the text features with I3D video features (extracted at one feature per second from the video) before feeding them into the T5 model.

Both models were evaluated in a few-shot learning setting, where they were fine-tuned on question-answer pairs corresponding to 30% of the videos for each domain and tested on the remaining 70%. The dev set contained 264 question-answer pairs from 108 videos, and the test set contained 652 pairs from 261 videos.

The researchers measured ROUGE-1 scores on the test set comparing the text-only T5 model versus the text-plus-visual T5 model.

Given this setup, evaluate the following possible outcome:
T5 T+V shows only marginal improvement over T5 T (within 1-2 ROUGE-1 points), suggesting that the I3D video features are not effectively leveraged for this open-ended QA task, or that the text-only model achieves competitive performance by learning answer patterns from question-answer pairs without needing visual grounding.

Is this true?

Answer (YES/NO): NO